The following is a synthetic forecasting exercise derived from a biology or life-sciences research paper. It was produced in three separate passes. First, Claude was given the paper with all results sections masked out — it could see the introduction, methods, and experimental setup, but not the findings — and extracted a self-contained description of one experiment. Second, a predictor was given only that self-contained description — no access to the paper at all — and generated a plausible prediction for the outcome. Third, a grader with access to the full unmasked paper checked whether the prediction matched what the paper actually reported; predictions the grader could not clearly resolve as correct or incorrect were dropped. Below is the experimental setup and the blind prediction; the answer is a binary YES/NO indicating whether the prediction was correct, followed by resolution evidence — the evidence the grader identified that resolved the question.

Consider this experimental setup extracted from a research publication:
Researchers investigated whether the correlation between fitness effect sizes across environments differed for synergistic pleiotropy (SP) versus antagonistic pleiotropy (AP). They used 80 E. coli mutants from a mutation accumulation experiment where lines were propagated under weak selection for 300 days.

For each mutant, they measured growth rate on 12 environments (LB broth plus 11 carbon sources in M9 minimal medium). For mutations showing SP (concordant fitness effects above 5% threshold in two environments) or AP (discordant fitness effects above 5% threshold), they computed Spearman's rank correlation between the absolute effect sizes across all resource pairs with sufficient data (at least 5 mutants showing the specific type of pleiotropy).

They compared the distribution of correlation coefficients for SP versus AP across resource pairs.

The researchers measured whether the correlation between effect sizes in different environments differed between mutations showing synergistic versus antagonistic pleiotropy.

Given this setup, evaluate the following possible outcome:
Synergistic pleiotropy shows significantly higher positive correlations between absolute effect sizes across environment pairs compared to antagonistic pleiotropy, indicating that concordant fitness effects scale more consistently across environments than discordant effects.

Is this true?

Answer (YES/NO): YES